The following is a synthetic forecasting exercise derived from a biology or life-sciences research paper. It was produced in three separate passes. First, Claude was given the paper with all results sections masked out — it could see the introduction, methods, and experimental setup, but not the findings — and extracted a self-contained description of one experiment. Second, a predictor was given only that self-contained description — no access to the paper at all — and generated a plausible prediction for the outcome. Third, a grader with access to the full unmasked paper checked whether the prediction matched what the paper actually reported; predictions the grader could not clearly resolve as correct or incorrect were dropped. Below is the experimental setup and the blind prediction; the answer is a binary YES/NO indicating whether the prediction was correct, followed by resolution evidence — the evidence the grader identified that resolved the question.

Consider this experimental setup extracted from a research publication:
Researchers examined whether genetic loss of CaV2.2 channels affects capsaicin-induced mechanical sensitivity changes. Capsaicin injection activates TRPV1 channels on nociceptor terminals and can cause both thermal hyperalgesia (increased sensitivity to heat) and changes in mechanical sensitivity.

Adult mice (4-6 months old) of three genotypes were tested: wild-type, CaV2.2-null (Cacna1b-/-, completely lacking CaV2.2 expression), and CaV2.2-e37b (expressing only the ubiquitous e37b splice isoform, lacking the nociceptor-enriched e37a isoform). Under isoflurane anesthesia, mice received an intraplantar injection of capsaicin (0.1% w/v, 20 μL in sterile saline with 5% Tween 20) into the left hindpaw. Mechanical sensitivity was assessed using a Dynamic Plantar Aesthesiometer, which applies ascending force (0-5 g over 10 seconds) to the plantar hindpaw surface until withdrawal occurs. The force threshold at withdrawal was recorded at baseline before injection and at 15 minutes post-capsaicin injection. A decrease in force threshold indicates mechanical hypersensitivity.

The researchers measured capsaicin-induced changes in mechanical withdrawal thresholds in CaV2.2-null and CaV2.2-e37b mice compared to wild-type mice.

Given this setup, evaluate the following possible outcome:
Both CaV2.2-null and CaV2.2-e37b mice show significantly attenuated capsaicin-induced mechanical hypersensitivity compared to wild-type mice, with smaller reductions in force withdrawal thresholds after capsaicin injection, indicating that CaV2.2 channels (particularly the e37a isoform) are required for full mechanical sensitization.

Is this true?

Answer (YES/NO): NO